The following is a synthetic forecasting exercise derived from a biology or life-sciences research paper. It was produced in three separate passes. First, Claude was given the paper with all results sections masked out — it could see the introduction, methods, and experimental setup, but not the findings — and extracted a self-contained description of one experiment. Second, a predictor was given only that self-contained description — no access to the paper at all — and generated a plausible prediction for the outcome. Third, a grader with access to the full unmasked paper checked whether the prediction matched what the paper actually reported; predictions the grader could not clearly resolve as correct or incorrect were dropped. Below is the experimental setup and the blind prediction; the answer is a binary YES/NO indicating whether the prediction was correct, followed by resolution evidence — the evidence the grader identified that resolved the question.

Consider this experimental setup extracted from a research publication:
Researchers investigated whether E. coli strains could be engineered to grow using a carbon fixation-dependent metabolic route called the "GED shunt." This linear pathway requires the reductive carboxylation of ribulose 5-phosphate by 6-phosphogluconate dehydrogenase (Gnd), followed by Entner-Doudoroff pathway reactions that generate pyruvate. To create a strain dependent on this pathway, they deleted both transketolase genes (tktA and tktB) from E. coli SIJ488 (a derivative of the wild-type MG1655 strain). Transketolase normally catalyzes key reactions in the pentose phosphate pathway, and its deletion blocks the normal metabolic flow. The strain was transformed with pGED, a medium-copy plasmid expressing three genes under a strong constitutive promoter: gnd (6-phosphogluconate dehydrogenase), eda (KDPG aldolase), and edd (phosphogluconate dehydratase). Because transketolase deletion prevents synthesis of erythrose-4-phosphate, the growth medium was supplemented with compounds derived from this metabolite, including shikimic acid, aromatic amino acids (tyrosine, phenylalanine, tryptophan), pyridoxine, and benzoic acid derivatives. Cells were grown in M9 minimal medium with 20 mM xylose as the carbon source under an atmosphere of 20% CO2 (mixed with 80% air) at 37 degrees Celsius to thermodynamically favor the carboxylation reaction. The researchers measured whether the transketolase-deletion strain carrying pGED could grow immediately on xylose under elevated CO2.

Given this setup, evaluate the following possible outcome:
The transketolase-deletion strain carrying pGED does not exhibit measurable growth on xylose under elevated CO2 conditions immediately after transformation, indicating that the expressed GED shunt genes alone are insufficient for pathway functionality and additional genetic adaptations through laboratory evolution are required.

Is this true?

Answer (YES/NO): YES